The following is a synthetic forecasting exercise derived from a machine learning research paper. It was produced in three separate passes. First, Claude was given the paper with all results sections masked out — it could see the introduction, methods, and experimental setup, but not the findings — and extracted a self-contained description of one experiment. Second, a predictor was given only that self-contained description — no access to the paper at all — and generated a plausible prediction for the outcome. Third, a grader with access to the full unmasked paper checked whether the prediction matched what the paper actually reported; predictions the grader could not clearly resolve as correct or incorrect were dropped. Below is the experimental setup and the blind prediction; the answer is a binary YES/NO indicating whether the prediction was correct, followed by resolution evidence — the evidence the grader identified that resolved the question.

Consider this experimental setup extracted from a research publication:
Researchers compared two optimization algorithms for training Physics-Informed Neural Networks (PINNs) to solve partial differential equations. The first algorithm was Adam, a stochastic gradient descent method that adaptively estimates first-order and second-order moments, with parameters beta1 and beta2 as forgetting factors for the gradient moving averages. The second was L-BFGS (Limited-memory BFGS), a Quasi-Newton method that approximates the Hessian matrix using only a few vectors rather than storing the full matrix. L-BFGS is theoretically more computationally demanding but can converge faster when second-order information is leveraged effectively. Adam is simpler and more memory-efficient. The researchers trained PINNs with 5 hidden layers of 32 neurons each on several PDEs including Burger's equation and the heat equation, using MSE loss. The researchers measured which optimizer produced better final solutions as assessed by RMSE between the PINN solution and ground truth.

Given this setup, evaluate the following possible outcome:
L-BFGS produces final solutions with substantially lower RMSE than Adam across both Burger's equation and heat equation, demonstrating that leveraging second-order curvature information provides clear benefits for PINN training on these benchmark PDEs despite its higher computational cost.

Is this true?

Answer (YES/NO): NO